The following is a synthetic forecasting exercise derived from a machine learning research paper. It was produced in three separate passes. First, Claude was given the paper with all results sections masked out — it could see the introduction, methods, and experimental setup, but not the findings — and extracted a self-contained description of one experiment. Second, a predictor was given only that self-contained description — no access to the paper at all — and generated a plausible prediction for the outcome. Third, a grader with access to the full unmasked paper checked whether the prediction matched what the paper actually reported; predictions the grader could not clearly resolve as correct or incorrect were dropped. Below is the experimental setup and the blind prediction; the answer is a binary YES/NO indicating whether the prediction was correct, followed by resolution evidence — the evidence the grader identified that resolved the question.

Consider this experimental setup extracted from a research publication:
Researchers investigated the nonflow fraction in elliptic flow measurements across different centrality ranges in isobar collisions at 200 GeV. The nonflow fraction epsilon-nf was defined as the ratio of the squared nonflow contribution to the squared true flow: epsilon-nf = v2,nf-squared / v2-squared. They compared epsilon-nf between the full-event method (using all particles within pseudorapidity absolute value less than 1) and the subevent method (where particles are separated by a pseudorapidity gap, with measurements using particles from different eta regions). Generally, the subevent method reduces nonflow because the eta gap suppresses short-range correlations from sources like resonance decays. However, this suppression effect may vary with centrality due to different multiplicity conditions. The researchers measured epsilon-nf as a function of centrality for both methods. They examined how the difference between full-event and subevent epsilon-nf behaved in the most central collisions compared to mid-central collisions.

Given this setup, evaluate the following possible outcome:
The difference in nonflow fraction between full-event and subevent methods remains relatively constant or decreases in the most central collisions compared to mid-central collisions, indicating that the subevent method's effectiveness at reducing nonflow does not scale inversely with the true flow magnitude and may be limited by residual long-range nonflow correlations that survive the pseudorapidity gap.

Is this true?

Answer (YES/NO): YES